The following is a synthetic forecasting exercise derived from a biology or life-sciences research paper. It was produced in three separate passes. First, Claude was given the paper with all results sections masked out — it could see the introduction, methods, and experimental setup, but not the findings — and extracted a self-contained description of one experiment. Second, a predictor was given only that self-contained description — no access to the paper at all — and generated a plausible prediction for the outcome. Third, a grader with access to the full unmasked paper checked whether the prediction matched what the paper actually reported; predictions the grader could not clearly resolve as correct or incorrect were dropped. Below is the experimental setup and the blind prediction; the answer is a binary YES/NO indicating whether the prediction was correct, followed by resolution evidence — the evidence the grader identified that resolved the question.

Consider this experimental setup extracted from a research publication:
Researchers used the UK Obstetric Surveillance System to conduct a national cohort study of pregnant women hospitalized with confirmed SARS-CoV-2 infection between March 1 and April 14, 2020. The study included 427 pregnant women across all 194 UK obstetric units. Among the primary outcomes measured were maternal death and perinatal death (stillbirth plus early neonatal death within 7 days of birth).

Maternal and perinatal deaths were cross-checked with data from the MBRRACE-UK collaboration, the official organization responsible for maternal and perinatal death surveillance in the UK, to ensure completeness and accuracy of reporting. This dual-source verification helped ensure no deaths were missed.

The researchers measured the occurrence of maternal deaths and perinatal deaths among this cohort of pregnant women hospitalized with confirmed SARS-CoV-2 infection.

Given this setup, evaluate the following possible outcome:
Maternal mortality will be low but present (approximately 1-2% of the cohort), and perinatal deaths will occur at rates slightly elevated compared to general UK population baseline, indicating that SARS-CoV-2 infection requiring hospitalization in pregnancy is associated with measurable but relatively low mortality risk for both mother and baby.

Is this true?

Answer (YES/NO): YES